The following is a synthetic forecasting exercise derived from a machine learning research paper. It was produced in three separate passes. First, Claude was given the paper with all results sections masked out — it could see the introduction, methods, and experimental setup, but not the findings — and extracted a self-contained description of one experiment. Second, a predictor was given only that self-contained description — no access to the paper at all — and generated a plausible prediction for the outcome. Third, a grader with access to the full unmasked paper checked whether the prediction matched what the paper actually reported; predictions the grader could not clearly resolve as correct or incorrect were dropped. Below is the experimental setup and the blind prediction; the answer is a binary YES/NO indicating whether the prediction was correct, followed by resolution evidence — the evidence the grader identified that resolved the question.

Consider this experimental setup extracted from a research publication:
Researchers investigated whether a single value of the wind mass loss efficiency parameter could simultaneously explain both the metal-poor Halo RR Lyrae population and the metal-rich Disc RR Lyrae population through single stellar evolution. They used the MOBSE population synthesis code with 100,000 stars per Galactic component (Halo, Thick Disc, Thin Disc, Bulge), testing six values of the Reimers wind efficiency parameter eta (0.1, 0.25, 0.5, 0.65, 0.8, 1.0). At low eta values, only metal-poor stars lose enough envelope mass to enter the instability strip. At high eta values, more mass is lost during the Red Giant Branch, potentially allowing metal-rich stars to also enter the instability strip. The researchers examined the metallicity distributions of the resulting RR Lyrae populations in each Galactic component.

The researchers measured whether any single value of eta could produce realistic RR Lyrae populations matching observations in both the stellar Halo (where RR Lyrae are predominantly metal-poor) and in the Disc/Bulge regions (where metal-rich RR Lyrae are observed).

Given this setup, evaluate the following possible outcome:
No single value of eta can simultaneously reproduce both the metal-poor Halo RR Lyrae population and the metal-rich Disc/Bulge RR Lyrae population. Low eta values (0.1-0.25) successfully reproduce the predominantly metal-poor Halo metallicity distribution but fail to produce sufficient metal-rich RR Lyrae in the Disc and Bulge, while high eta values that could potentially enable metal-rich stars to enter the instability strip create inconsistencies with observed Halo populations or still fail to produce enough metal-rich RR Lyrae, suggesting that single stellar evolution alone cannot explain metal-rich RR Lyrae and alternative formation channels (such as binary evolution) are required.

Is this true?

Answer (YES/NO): YES